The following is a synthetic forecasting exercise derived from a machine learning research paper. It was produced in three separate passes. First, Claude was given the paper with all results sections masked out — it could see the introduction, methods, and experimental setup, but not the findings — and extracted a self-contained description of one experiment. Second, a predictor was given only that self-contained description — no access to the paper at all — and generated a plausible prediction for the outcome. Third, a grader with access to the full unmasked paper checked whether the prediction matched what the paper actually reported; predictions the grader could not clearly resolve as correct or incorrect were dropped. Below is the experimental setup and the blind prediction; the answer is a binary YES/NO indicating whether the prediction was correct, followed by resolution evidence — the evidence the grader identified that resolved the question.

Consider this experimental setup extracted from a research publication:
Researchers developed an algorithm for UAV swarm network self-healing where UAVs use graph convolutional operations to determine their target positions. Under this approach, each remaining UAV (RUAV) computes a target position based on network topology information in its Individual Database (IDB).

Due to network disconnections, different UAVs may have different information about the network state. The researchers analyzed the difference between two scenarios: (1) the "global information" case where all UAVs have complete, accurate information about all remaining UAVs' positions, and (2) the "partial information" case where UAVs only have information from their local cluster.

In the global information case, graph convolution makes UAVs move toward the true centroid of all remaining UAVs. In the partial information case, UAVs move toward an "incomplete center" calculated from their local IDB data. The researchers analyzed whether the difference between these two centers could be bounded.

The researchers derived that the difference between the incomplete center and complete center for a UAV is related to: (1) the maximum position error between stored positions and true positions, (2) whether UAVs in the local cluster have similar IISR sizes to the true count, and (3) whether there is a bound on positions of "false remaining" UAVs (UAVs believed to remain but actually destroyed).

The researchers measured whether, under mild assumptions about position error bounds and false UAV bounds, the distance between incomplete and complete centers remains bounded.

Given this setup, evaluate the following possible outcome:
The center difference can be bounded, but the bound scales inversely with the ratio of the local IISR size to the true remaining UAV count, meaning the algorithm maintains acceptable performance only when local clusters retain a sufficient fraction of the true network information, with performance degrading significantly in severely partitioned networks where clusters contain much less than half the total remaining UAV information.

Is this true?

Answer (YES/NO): NO